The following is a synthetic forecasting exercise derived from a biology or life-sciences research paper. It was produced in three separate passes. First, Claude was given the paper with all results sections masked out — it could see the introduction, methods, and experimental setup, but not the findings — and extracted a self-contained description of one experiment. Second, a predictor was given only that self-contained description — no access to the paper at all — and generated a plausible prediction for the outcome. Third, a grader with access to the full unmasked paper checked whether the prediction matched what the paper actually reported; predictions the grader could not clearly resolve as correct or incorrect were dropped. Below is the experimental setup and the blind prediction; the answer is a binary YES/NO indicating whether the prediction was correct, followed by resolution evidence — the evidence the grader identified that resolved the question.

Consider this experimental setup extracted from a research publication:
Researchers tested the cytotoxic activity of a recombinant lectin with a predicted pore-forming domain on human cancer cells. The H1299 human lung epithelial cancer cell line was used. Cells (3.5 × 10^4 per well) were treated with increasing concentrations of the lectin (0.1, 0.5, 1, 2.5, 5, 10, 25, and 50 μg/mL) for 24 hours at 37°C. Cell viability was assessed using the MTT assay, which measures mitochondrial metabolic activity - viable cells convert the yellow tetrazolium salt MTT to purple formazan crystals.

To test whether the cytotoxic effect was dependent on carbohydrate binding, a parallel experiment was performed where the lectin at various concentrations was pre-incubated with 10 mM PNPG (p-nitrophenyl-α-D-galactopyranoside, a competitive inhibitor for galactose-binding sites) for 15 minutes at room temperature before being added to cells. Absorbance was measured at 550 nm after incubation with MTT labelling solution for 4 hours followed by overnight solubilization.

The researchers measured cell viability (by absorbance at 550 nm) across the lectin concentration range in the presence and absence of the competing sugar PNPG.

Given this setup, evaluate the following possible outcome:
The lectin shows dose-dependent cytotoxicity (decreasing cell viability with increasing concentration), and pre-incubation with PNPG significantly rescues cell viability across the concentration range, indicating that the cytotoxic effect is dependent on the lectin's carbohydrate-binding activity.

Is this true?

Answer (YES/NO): YES